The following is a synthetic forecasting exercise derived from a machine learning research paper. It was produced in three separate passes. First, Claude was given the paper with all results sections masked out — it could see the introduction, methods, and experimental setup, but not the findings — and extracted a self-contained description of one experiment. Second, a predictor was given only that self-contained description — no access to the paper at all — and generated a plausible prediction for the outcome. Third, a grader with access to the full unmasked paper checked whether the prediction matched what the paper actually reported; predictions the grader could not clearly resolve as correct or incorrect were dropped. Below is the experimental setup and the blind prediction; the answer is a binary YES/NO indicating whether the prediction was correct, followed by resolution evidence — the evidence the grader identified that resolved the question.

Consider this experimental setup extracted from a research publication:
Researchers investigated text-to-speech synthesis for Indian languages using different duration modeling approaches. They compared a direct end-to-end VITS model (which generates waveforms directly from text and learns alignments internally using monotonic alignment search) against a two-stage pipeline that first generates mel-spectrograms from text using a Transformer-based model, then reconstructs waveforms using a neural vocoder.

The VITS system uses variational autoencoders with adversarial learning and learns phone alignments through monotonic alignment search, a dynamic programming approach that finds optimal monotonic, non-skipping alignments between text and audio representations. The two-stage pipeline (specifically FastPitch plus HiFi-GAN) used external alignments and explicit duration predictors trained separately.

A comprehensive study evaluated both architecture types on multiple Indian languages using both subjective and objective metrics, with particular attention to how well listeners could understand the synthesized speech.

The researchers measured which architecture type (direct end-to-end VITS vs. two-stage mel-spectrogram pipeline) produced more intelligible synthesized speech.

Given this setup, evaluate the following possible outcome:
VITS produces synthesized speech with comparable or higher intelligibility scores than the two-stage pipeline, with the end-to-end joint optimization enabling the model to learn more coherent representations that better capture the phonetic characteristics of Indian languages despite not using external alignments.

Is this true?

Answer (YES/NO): NO